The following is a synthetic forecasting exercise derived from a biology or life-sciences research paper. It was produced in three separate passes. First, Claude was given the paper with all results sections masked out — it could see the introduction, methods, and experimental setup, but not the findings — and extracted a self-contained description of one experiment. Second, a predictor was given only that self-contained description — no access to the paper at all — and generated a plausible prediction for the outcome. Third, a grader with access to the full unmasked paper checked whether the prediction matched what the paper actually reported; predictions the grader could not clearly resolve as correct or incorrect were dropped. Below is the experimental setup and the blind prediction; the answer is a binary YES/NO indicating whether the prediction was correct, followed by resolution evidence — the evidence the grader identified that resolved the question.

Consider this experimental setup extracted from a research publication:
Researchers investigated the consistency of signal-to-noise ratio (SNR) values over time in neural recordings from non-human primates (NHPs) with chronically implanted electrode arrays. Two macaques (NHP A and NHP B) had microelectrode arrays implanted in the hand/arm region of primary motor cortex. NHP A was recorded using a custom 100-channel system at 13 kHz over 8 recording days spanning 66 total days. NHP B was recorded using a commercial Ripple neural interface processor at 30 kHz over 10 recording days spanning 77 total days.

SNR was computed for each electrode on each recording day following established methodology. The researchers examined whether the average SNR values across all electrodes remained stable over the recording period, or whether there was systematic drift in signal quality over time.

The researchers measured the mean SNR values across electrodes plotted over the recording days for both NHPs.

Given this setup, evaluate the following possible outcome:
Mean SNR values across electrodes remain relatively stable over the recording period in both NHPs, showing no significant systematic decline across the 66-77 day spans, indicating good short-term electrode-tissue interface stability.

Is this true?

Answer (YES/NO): YES